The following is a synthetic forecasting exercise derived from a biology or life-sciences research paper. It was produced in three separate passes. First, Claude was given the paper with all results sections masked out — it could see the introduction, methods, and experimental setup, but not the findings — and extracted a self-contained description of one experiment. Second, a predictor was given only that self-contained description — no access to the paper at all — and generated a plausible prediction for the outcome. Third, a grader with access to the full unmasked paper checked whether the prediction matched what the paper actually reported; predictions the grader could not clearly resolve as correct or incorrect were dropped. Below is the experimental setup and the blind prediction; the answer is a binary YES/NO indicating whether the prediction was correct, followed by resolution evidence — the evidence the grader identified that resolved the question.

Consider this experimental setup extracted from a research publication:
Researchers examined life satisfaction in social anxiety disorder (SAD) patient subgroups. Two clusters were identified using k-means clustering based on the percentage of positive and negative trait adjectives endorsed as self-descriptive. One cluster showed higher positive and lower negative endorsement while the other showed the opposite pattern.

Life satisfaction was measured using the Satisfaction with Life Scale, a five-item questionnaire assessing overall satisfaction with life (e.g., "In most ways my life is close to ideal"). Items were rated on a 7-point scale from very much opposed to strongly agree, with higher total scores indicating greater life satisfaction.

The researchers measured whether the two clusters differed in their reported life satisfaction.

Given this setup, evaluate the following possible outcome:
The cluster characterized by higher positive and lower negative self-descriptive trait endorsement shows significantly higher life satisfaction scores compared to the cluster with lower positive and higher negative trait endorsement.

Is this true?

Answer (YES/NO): YES